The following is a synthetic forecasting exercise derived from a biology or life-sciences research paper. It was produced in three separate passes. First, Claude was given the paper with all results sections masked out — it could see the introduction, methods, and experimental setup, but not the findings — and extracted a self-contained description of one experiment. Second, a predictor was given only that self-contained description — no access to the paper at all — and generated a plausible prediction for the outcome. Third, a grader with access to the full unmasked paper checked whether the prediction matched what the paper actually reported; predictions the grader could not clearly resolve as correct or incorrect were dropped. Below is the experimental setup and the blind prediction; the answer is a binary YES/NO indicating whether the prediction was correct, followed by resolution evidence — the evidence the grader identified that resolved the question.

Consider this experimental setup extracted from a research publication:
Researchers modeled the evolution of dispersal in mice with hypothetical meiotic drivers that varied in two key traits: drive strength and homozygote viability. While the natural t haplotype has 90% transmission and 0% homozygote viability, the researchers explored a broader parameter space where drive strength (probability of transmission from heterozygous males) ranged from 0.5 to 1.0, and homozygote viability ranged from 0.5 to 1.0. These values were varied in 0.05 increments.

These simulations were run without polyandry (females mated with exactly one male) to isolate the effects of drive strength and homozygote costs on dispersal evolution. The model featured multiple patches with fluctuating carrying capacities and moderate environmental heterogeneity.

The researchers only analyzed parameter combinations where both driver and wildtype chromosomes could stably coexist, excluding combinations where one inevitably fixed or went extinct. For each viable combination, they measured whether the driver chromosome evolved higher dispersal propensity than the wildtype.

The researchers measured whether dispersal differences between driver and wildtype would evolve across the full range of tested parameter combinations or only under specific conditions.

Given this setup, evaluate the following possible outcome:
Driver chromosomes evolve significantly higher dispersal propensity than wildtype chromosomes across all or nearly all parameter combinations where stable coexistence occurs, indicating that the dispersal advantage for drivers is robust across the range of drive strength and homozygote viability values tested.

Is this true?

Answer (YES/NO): NO